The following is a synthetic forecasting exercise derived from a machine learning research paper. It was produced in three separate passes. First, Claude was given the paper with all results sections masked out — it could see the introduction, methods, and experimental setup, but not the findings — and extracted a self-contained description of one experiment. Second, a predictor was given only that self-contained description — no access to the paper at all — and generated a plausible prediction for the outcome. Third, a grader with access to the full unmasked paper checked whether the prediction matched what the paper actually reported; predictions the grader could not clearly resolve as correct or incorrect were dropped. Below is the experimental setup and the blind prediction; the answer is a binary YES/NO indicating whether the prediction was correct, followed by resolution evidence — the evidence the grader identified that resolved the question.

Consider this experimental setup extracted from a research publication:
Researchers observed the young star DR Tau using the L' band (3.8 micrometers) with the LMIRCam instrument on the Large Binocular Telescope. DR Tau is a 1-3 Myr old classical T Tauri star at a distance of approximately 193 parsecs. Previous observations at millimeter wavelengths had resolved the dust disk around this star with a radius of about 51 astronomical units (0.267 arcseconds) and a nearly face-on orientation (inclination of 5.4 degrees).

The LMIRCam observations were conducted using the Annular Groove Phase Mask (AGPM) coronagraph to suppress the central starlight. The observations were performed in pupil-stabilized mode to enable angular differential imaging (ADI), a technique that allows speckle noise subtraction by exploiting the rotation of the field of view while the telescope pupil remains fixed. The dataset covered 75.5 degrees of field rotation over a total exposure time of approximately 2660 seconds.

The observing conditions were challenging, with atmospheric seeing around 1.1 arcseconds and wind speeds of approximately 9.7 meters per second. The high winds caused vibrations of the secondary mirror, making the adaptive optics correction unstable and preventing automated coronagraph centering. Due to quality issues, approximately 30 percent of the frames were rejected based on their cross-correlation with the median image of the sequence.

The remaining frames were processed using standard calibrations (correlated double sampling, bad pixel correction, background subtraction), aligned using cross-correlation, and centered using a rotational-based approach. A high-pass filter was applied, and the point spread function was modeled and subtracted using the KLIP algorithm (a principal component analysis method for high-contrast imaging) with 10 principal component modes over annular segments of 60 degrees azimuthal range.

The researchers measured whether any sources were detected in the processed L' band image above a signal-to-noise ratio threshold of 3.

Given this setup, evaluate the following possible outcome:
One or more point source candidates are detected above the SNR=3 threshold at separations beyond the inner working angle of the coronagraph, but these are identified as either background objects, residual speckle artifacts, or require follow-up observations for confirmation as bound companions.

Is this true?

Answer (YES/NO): NO